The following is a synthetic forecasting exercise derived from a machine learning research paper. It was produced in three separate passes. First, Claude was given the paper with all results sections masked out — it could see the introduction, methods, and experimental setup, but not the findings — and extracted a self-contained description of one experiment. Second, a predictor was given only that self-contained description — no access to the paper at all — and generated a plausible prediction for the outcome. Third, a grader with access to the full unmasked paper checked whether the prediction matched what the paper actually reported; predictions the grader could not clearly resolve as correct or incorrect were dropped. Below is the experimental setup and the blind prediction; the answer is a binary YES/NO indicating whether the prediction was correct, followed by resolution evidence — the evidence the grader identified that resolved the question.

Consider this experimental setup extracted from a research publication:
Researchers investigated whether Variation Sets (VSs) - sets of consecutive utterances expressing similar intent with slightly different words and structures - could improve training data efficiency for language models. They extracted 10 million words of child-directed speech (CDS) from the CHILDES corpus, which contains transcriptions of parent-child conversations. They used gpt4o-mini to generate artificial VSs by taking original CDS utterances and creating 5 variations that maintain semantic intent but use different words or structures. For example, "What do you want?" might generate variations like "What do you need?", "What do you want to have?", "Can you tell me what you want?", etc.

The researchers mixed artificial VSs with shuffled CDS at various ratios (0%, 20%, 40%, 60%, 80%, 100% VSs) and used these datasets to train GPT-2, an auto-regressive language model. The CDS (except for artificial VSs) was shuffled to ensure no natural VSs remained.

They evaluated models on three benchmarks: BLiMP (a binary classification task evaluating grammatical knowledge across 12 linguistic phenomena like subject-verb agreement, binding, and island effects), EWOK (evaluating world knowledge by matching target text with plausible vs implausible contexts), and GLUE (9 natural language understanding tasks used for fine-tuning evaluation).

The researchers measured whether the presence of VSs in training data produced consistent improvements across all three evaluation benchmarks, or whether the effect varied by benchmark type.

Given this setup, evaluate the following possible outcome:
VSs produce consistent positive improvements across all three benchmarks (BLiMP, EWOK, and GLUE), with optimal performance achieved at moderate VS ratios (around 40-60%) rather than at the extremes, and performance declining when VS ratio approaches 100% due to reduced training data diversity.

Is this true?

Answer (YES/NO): NO